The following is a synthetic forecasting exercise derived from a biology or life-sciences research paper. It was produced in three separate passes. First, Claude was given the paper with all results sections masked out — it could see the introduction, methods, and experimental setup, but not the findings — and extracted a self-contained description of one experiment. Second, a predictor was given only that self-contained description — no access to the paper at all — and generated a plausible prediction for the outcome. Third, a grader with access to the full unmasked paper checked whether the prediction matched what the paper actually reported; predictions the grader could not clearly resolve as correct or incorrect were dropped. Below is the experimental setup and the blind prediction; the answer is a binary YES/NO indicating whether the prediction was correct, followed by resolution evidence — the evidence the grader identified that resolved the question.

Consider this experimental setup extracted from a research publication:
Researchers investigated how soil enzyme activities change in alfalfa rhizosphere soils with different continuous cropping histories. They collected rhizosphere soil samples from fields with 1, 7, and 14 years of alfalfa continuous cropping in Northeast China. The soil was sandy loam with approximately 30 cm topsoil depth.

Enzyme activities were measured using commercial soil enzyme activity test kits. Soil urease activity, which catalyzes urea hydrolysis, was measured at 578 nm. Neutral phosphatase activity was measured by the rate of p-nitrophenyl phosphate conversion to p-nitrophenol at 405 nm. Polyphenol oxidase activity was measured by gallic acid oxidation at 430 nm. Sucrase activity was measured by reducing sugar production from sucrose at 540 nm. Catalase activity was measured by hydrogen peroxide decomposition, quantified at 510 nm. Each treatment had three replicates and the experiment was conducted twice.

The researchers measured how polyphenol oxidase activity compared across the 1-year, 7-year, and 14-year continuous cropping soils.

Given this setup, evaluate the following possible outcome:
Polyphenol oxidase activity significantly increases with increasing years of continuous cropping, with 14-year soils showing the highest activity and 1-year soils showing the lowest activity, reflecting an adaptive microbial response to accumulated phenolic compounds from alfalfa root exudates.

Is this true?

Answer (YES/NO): NO